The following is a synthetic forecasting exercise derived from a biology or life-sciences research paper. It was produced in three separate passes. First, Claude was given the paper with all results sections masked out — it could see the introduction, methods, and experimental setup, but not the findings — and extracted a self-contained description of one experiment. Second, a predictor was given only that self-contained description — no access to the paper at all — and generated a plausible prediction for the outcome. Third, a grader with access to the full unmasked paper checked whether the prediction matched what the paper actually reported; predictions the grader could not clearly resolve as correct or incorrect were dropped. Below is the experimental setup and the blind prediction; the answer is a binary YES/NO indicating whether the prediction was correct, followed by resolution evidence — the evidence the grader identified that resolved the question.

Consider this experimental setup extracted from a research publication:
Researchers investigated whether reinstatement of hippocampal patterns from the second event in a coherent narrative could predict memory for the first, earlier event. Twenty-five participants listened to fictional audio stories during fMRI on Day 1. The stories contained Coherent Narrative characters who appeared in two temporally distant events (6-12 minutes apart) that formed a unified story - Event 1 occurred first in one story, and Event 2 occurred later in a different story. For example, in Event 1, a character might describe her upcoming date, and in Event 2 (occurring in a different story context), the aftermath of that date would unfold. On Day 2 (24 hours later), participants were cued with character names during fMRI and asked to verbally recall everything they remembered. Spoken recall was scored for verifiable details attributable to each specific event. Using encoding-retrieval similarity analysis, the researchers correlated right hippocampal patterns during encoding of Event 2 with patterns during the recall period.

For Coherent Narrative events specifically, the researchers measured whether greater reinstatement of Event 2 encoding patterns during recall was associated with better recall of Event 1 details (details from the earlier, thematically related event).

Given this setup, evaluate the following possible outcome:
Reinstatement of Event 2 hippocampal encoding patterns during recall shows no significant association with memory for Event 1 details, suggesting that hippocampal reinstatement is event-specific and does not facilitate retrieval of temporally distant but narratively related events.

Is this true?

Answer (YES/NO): NO